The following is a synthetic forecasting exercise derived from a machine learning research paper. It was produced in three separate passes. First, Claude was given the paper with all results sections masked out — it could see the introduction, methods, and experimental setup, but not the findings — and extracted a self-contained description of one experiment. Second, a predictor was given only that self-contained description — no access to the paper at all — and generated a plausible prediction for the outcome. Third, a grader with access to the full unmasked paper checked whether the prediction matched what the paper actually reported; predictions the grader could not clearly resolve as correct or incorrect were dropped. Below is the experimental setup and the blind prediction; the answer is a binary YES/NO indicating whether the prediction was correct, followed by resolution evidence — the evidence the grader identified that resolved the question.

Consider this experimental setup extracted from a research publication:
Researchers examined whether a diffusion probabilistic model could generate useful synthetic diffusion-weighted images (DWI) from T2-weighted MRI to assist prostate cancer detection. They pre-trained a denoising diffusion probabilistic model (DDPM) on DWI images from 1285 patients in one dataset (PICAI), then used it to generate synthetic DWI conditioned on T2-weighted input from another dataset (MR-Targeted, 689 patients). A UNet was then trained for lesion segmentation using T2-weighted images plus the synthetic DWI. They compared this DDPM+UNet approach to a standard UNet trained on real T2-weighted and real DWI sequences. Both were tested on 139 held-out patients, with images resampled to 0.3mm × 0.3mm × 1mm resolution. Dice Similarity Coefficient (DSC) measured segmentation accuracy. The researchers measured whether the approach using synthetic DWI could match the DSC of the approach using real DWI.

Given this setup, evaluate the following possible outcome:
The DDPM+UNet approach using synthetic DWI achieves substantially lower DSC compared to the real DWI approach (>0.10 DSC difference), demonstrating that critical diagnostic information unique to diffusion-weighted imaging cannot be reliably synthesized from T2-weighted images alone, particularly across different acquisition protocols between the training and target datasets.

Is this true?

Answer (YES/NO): NO